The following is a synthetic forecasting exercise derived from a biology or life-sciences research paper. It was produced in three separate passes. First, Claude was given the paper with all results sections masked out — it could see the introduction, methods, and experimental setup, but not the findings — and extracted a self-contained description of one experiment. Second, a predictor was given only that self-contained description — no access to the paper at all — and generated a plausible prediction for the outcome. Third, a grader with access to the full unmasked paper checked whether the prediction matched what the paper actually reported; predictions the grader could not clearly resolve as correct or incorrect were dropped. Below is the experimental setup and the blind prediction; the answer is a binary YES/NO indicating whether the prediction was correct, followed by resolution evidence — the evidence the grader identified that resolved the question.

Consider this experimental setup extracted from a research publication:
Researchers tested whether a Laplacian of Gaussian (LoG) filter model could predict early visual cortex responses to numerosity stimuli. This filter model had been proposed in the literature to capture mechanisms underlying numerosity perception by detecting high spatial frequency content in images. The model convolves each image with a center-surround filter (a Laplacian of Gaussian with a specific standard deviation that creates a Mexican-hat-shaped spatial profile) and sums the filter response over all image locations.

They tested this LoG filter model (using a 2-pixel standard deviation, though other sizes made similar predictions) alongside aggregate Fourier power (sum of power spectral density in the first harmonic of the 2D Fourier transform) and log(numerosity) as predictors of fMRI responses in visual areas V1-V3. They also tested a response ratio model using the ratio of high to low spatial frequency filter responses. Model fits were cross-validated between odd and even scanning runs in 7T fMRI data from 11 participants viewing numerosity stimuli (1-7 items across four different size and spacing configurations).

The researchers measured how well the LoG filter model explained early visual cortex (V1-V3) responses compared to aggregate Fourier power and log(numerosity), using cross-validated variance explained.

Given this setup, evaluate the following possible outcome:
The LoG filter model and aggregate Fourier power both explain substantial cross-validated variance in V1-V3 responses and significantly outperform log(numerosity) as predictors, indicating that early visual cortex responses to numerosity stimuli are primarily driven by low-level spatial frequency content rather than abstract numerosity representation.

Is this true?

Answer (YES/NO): NO